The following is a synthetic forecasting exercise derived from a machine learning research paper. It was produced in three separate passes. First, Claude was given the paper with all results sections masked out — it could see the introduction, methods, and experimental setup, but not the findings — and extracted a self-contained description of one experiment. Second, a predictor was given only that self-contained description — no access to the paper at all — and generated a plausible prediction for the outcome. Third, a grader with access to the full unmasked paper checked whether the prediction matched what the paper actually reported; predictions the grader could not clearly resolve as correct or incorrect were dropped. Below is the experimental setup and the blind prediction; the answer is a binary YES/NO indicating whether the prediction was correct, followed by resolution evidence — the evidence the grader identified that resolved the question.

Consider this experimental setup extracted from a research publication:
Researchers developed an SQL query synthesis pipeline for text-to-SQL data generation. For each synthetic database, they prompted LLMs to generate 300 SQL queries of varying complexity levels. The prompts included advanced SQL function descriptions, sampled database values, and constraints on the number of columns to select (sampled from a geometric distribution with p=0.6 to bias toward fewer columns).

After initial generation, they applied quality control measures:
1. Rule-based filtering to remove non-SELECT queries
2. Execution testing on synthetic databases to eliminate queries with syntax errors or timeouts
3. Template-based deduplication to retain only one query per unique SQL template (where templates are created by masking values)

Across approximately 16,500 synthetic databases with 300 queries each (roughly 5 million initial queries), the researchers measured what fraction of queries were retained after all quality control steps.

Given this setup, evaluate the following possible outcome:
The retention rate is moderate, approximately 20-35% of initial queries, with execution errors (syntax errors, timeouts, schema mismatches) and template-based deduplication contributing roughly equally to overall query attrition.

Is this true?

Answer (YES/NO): NO